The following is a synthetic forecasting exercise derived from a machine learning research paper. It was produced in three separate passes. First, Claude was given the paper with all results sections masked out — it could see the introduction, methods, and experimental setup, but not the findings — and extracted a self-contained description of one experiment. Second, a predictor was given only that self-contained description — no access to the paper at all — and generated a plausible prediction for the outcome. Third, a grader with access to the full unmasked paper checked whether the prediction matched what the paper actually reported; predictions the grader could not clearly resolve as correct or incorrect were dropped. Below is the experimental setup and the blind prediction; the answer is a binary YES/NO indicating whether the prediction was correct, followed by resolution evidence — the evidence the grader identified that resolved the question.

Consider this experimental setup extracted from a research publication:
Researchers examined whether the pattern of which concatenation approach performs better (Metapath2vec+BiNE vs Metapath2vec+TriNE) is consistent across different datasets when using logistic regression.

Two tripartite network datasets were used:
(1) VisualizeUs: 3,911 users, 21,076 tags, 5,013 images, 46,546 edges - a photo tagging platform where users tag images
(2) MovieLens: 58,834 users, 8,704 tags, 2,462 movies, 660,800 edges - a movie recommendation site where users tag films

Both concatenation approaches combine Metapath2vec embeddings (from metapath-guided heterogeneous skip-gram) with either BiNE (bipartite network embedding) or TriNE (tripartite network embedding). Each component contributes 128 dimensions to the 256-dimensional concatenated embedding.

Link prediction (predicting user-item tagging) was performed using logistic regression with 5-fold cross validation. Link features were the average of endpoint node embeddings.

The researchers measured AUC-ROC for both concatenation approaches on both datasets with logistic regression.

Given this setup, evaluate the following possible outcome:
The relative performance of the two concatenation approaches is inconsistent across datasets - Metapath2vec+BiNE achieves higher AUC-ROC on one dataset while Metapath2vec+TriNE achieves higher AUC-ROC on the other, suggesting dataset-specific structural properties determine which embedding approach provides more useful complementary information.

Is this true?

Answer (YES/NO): NO